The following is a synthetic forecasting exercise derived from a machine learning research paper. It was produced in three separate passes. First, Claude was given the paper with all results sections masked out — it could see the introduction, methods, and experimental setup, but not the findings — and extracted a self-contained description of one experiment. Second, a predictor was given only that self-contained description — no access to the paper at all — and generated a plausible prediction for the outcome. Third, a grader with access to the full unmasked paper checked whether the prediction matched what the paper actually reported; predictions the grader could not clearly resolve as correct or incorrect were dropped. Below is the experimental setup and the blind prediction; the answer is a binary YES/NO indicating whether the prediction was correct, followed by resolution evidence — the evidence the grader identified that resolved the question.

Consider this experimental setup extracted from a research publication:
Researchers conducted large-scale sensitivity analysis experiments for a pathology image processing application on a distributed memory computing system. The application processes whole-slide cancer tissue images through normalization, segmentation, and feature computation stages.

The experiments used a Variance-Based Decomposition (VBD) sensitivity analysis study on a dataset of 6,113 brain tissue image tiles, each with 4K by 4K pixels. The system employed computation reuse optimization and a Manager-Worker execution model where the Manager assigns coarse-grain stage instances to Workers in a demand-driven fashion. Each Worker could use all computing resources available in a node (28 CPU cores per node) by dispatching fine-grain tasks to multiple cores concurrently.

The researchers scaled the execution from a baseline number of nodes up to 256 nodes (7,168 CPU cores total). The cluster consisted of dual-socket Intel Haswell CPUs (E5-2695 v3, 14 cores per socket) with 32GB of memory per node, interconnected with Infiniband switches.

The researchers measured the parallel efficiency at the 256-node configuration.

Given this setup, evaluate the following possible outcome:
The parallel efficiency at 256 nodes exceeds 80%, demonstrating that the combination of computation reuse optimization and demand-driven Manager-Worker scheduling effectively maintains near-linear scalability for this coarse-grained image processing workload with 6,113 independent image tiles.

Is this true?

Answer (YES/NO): YES